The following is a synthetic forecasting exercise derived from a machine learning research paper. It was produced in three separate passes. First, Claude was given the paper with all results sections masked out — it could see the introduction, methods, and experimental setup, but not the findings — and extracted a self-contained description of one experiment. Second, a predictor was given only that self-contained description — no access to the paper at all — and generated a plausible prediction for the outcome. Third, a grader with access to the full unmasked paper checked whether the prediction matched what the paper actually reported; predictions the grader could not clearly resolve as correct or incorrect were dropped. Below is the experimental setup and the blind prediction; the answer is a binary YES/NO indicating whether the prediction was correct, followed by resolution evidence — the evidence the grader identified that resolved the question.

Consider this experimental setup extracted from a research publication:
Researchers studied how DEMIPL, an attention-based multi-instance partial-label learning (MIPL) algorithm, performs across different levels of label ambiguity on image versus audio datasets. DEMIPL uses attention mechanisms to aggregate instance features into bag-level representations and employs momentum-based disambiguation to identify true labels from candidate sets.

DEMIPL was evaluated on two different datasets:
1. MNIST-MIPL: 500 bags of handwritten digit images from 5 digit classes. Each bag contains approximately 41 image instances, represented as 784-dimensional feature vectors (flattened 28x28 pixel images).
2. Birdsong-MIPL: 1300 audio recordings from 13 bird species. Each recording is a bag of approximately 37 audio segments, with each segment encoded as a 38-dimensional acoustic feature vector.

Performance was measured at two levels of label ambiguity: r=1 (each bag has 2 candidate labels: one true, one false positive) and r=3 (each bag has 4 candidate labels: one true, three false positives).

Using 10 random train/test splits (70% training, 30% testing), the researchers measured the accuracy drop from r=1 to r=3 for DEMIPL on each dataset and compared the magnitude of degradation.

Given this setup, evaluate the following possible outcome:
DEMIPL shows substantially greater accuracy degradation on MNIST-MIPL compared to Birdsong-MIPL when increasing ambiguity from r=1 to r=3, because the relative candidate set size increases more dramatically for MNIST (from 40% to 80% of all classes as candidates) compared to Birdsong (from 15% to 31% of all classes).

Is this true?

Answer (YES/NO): YES